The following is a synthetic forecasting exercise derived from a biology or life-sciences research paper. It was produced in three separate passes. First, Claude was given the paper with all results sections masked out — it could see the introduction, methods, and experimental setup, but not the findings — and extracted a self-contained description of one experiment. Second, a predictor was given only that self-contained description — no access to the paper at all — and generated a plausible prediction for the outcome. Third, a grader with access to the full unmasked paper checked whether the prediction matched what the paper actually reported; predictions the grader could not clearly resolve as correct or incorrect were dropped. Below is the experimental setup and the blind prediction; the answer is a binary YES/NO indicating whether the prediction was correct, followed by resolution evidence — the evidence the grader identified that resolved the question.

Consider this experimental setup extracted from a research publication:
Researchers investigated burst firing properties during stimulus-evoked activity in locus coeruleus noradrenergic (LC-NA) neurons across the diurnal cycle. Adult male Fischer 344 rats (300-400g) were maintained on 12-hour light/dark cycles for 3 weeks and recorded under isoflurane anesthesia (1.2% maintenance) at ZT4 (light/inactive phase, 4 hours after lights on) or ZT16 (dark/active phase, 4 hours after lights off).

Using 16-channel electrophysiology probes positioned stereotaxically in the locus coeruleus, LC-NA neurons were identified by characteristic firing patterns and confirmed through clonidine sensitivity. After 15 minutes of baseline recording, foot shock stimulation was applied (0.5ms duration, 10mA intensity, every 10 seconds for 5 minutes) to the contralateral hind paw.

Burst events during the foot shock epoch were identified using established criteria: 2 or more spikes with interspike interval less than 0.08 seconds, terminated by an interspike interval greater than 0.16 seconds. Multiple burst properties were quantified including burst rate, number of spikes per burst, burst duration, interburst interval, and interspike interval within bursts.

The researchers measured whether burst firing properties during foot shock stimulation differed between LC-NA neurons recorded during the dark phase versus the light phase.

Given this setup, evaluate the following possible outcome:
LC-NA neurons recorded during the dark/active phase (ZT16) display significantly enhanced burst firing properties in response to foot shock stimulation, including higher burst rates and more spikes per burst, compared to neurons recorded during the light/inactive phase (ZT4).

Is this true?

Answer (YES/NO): YES